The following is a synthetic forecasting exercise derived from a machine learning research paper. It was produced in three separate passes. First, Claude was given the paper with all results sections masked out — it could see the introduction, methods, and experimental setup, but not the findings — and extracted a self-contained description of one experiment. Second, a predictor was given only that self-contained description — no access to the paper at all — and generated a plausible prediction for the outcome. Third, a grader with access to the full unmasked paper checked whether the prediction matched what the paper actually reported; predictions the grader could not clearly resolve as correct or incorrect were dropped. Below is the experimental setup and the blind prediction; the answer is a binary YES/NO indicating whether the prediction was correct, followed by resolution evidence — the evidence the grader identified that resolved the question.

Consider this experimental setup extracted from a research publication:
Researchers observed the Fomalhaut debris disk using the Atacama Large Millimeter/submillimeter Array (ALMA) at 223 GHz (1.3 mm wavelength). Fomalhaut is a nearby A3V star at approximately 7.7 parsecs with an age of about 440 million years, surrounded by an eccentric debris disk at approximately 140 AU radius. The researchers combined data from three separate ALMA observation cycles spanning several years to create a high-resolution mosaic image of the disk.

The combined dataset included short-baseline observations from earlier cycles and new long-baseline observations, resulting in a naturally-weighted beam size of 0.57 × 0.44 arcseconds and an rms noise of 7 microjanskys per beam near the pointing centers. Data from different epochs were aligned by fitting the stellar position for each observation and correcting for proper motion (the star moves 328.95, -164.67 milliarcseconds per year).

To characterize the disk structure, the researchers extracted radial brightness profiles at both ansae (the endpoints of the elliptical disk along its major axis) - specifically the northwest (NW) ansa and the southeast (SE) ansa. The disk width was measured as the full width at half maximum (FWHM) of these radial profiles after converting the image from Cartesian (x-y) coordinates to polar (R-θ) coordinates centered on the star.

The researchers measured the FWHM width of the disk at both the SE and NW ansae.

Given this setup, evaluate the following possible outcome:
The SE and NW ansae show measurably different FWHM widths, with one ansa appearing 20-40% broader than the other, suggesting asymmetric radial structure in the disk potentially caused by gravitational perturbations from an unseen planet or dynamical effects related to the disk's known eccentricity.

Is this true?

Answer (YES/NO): YES